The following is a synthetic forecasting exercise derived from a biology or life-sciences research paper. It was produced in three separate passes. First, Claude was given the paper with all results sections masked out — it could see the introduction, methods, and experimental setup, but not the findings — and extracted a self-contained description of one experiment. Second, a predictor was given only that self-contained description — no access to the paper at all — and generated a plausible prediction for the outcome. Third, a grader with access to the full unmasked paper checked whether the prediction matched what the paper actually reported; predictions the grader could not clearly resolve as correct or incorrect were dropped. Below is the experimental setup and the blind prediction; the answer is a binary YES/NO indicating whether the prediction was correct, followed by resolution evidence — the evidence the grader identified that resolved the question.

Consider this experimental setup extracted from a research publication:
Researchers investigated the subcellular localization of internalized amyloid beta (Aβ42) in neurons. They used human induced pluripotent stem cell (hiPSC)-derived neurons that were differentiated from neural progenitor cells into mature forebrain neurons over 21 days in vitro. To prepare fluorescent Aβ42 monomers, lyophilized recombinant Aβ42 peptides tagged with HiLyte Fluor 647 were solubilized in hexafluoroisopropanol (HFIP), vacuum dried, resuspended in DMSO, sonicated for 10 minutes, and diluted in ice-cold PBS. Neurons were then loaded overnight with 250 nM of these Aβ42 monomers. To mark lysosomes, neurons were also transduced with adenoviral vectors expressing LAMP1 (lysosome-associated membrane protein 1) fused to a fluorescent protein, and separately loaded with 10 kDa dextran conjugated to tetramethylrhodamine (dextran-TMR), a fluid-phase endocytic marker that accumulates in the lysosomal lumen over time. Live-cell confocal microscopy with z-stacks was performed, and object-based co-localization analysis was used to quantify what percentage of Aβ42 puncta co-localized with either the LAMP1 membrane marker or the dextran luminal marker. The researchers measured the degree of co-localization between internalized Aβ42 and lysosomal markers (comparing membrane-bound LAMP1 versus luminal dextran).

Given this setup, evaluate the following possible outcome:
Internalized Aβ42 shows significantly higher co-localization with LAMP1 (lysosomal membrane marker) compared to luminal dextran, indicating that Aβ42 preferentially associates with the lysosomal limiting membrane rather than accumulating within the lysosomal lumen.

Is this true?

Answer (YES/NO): NO